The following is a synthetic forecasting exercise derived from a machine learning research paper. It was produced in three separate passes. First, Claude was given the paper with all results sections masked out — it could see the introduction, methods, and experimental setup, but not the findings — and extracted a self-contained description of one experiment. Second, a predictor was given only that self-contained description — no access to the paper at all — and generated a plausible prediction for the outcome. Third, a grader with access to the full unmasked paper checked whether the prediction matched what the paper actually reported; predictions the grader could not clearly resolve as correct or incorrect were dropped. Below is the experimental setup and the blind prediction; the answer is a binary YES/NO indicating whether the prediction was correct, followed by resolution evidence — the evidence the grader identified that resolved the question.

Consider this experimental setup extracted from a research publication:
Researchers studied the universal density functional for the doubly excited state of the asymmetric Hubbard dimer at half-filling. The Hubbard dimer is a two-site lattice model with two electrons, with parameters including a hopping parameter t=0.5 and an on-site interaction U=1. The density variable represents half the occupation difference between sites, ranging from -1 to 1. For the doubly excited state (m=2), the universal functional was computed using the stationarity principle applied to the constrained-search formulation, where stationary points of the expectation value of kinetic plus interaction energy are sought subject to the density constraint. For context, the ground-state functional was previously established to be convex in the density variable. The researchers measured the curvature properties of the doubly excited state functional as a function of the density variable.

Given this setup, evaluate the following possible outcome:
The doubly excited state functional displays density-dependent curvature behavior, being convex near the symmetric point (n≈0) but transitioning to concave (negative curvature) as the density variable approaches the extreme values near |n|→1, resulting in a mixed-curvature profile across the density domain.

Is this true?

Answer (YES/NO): NO